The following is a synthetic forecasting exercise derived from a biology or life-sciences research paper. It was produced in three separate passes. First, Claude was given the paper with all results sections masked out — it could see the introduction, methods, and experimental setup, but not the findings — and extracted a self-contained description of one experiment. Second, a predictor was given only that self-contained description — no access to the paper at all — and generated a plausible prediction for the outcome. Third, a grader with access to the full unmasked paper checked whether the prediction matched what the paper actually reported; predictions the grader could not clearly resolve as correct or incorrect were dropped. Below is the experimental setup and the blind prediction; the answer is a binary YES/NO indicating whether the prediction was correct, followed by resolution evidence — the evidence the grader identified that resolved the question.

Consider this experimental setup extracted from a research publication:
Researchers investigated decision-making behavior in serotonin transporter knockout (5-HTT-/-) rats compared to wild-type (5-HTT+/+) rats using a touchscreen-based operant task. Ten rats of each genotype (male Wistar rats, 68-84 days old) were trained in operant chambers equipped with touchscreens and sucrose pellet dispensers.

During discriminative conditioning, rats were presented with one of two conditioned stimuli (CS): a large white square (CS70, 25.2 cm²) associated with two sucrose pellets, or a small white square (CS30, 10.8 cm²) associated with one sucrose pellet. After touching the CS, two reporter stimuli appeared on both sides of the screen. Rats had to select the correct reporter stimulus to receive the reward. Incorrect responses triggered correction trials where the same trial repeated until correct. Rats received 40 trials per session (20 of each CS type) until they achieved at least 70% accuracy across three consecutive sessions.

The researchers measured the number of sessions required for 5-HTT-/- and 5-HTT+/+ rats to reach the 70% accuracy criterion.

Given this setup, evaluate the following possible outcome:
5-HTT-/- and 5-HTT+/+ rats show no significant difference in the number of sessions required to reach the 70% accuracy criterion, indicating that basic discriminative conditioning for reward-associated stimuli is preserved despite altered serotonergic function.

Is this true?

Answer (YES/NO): YES